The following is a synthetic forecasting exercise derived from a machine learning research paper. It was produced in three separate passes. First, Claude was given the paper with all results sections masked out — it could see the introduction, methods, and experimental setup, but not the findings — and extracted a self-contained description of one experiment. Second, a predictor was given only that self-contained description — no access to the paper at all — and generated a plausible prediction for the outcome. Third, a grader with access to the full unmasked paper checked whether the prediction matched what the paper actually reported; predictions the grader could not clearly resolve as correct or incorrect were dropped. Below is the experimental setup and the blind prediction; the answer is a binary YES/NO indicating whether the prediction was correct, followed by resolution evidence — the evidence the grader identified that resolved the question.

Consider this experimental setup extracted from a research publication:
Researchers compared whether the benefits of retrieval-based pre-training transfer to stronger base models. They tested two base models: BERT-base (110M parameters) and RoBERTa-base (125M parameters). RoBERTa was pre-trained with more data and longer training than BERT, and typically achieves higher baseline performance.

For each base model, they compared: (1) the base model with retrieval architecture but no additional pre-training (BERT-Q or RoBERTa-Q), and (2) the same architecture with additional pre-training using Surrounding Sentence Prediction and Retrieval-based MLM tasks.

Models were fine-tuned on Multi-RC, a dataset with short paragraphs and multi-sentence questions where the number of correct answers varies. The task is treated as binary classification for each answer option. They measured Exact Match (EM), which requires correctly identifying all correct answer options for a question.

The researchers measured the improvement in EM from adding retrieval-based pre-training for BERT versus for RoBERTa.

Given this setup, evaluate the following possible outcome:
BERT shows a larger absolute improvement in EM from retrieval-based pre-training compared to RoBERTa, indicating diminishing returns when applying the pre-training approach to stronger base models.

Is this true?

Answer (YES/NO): YES